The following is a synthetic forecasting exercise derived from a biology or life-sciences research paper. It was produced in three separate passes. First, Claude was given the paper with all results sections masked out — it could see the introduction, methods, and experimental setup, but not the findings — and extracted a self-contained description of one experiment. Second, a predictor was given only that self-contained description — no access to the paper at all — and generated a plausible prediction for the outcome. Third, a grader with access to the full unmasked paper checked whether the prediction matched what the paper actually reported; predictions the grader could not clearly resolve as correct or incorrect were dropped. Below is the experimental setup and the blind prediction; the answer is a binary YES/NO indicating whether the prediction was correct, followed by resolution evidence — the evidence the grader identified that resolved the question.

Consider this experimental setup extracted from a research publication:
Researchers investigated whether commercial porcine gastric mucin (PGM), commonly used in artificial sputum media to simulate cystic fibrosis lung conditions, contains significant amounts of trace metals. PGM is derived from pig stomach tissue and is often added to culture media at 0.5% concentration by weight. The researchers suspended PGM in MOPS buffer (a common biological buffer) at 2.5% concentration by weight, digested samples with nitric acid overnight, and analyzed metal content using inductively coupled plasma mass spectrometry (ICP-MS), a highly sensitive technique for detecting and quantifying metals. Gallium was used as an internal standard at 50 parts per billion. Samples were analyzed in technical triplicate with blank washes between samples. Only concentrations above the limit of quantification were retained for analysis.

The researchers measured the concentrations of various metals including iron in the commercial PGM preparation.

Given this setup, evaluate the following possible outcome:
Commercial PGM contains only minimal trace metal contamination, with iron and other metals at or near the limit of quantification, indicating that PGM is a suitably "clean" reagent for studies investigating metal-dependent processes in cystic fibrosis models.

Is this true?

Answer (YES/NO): NO